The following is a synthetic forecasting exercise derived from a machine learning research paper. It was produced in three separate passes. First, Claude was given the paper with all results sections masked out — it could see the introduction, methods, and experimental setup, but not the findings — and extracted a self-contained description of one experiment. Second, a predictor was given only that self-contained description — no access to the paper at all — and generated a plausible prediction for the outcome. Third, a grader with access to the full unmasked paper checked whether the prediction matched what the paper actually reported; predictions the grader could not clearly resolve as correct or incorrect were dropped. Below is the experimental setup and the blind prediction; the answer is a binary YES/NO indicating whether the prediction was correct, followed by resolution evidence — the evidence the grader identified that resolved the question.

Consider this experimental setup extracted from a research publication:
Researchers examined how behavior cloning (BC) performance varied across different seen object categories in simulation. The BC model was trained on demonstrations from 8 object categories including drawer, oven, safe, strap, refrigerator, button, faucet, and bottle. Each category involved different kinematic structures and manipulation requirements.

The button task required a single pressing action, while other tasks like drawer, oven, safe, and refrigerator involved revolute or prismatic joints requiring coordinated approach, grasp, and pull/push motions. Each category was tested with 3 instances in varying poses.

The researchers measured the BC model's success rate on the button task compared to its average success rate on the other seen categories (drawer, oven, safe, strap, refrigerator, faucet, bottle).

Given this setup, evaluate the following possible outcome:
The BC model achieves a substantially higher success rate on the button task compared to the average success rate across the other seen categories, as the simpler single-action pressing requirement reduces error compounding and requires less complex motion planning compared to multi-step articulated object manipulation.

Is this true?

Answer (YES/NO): YES